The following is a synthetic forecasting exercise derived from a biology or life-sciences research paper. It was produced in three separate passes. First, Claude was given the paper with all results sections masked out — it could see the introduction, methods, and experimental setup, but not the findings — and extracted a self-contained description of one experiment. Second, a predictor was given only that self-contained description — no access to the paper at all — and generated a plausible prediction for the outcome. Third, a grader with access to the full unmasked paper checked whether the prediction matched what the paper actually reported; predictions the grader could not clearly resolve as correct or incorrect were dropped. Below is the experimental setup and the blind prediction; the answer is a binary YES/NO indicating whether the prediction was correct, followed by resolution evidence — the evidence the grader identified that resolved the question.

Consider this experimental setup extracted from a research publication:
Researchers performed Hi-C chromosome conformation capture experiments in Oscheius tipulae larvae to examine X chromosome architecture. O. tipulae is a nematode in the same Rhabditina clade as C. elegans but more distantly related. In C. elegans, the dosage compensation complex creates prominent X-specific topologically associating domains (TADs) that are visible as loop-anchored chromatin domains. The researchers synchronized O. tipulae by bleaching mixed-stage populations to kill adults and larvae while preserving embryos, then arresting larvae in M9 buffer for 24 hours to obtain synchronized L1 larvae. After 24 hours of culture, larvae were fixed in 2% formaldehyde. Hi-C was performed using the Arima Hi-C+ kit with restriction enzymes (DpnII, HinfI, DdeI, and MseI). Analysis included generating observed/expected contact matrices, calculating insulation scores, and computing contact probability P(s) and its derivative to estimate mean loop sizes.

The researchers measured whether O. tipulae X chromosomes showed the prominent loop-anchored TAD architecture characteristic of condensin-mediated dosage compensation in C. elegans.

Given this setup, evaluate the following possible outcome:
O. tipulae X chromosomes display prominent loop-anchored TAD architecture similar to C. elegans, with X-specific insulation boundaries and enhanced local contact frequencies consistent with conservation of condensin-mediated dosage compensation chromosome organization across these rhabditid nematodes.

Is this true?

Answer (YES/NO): NO